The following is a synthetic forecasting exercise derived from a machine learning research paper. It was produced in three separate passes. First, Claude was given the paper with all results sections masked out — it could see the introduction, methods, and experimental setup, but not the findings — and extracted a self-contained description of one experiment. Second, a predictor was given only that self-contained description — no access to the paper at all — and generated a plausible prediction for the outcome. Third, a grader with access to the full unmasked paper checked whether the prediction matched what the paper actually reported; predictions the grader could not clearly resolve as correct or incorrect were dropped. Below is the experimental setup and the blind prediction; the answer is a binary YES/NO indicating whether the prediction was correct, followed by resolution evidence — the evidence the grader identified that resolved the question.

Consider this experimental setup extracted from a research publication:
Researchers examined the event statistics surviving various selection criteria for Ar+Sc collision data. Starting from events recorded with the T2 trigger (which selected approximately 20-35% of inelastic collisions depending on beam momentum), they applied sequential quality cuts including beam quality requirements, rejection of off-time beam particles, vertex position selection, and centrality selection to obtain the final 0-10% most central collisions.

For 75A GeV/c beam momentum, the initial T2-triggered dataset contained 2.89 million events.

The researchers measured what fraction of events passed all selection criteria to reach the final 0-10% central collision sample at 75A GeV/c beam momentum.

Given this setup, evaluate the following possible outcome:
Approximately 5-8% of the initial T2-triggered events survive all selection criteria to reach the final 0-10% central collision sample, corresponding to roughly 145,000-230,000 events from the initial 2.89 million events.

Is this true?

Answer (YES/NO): NO